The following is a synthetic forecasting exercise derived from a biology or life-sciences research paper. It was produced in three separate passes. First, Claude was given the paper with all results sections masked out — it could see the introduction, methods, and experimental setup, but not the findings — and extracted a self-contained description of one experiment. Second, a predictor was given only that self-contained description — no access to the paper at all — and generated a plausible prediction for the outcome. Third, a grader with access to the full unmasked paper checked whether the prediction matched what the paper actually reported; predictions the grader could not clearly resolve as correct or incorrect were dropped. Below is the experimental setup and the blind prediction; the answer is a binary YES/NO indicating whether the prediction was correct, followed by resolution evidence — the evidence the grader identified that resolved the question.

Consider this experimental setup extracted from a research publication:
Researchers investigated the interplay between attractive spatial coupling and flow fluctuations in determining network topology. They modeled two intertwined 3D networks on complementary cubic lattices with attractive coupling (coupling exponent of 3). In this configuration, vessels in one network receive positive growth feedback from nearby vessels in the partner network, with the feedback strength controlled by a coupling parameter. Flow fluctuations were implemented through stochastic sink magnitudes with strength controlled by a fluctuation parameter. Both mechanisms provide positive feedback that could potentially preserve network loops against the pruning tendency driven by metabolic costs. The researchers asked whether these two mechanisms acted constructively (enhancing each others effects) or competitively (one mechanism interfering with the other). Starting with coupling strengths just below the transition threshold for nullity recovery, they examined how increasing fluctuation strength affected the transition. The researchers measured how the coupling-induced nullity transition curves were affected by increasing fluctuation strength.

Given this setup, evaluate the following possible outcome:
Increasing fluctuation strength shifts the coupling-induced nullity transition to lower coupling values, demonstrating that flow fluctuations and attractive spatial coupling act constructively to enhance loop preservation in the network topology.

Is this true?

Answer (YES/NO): YES